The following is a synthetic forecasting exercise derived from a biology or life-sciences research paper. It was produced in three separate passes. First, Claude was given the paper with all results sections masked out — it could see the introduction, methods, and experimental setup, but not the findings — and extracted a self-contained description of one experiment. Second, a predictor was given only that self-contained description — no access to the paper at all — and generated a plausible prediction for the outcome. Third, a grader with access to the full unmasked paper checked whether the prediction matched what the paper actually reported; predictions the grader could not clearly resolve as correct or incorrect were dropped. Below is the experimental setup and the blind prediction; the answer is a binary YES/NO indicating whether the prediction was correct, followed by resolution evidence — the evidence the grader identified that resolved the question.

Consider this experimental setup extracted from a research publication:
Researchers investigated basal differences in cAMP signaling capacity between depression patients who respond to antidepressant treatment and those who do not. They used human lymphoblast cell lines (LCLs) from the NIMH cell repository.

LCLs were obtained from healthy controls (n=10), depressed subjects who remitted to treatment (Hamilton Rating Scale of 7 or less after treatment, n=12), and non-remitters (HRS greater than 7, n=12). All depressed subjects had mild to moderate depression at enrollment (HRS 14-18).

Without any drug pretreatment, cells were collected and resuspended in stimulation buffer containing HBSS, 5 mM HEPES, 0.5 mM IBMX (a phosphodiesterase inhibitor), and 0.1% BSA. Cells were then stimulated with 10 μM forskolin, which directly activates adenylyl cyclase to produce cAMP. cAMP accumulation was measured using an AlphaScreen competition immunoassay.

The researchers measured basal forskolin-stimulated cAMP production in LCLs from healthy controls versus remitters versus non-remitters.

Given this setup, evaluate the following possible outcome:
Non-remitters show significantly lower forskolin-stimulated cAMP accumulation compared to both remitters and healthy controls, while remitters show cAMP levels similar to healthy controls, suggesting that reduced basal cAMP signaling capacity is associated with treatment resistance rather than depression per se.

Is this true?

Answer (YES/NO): NO